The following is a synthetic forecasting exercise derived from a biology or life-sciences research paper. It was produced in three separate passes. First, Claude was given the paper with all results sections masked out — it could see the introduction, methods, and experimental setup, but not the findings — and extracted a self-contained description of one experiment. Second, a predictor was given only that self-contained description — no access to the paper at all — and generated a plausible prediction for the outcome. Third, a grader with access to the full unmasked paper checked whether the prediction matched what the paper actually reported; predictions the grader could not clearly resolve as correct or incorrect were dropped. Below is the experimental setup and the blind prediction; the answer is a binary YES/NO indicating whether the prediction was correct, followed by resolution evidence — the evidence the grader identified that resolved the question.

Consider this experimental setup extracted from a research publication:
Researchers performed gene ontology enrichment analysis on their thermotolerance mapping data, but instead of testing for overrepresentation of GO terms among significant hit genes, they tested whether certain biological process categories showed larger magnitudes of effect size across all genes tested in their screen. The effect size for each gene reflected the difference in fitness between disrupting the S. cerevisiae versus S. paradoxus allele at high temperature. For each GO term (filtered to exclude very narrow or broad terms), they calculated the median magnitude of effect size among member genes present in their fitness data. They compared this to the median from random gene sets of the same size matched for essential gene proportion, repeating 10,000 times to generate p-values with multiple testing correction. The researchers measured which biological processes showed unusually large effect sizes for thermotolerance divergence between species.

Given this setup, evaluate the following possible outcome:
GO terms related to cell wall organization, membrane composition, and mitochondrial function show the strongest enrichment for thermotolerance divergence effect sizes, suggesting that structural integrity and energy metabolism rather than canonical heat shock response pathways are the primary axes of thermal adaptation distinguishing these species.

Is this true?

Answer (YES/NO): NO